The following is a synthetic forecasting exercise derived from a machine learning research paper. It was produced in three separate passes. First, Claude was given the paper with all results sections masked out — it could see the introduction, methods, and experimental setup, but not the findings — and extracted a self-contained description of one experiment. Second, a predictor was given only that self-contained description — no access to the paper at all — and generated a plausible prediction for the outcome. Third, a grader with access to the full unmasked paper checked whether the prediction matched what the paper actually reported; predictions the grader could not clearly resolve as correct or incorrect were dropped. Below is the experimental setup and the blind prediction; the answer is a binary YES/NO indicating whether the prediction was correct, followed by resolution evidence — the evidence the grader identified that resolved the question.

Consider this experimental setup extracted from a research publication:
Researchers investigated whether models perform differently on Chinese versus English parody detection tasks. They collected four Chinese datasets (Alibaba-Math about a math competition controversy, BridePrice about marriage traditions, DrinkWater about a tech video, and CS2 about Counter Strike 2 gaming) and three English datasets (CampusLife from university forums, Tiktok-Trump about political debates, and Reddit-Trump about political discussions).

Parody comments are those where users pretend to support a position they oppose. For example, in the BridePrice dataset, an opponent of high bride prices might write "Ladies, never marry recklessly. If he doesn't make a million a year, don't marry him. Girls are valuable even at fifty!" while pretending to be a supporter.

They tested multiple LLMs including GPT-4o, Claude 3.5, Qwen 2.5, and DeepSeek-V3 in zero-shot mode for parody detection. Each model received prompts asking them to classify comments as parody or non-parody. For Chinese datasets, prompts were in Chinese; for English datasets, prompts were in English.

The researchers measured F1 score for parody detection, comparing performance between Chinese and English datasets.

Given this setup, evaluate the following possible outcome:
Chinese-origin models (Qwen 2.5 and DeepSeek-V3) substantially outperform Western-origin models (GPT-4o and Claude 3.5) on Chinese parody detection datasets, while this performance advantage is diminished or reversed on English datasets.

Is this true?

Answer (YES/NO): NO